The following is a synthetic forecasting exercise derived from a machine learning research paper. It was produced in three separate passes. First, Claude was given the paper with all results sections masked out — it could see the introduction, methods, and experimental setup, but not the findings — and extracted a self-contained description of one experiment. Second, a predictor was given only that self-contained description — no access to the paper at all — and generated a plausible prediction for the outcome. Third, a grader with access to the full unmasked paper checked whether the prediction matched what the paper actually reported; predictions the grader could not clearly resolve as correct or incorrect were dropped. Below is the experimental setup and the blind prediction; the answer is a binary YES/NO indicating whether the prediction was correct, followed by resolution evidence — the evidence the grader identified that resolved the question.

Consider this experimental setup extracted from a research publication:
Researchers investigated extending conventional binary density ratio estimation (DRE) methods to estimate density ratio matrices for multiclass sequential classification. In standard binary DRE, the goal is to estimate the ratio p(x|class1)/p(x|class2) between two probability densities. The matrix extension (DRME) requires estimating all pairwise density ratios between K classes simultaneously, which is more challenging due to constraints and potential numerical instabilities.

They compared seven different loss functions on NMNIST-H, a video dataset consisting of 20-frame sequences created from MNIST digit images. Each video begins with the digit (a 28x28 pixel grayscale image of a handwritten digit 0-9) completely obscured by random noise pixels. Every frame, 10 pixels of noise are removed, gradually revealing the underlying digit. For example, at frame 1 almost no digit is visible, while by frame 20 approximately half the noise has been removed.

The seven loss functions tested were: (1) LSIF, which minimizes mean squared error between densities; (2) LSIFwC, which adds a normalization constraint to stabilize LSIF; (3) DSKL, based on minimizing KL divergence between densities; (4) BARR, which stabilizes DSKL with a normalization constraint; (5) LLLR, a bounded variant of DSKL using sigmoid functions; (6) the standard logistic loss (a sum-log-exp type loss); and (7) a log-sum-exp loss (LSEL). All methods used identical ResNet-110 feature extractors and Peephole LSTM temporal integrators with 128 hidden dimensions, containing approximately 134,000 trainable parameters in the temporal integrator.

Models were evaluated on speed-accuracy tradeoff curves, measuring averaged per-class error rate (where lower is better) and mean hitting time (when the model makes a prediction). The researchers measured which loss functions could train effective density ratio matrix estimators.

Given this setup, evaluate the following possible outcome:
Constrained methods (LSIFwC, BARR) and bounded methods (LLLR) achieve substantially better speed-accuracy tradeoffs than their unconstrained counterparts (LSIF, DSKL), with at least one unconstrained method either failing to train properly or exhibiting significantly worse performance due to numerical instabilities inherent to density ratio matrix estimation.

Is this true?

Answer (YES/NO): NO